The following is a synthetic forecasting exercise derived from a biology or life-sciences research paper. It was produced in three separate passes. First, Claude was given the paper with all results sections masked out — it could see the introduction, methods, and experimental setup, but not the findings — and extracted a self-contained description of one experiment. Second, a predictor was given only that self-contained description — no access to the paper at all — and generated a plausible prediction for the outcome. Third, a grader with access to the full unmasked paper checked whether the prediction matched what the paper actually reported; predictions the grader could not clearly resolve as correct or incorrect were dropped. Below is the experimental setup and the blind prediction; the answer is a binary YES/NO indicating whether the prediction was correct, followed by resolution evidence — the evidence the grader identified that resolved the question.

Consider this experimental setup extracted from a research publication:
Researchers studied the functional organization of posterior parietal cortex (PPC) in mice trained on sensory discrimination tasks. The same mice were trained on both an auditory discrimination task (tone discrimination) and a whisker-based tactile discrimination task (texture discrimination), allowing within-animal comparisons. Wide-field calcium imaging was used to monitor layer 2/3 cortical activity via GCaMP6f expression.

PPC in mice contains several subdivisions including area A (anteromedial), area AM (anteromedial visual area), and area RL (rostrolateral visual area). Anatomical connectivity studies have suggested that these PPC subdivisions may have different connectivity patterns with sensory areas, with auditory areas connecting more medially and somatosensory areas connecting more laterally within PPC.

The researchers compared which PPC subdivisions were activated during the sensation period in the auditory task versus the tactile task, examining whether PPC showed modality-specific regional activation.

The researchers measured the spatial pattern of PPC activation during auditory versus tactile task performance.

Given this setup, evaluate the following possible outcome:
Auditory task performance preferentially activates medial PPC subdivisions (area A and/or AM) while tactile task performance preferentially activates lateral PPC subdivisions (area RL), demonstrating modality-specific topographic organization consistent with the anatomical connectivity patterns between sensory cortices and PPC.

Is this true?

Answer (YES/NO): YES